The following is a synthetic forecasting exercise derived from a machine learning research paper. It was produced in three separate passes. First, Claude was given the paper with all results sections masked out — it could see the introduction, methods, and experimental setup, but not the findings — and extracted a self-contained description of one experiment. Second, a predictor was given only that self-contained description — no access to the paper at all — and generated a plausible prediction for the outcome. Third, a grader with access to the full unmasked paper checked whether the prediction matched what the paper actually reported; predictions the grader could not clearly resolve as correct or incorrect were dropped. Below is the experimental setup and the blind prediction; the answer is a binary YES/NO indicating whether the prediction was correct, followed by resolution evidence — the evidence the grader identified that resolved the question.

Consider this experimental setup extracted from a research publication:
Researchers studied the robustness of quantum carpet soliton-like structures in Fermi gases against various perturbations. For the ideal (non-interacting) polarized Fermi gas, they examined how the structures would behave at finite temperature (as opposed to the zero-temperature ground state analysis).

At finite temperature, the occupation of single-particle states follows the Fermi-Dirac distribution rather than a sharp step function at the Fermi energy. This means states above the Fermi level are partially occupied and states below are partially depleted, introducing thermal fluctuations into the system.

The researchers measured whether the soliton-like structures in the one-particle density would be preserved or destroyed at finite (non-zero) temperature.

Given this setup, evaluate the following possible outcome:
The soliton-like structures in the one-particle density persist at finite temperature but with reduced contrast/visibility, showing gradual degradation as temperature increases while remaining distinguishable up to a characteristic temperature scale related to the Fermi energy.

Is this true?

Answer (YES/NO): NO